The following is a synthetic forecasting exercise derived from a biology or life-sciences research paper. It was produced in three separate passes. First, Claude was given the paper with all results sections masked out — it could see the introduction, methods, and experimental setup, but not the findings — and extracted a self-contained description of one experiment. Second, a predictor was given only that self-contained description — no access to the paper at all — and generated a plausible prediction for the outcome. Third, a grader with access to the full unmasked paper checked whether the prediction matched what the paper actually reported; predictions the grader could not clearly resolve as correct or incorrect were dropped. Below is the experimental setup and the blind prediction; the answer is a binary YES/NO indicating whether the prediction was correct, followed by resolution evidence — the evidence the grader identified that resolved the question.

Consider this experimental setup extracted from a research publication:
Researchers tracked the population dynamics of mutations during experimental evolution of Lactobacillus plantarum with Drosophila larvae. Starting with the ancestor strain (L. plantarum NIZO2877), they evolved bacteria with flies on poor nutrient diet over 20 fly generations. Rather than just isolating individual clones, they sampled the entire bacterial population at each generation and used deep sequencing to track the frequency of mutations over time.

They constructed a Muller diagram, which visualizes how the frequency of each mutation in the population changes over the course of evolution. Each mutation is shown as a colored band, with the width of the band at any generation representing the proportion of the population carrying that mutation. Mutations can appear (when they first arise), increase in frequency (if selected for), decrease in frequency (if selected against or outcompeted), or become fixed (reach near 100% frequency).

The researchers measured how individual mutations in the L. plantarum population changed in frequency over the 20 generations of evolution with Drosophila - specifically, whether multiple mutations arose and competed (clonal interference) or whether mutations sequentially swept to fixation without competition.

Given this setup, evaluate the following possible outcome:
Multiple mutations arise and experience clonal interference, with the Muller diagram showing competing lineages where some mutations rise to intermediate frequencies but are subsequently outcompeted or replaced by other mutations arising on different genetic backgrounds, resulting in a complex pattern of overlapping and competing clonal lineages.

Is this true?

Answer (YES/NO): NO